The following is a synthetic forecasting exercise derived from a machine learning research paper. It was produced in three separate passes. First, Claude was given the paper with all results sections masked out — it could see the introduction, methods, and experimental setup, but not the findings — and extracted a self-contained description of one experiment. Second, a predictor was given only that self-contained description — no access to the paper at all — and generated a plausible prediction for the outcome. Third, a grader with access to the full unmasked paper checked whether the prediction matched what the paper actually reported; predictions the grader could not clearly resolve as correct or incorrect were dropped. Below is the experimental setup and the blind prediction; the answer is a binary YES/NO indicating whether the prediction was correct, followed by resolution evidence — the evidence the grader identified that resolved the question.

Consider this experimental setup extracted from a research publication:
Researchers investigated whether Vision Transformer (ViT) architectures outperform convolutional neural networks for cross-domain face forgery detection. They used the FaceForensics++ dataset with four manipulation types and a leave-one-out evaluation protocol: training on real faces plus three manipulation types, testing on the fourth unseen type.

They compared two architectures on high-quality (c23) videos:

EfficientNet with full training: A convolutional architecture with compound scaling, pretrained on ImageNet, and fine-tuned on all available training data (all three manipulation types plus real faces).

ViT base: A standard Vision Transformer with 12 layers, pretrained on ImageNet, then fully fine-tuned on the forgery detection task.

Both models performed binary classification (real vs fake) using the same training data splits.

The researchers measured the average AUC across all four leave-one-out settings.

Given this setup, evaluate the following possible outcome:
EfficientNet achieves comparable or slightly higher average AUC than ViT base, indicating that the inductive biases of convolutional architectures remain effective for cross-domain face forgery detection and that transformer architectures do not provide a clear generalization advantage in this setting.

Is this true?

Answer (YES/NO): NO